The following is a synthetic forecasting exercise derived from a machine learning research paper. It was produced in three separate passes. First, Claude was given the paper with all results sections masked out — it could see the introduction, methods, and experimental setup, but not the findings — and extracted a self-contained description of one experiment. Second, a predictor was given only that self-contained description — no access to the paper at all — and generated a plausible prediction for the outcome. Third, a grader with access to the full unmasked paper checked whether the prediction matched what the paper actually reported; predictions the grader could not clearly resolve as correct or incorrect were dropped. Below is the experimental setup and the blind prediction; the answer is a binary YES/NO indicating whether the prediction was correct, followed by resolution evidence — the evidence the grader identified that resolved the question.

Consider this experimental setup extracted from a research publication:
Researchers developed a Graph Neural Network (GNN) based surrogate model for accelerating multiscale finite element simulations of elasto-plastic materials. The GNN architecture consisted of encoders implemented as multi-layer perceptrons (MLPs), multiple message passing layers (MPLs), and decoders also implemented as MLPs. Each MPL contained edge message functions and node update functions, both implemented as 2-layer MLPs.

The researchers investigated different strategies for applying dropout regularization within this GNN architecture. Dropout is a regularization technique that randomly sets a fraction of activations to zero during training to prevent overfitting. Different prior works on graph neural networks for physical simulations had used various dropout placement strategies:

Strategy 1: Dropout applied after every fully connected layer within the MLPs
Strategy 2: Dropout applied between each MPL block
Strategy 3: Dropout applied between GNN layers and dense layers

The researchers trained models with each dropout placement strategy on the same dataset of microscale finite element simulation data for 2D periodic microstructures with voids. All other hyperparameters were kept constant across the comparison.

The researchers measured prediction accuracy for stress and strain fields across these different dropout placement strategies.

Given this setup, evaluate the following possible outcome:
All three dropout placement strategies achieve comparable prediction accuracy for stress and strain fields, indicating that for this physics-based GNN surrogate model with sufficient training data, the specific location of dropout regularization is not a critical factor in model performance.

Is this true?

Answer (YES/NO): YES